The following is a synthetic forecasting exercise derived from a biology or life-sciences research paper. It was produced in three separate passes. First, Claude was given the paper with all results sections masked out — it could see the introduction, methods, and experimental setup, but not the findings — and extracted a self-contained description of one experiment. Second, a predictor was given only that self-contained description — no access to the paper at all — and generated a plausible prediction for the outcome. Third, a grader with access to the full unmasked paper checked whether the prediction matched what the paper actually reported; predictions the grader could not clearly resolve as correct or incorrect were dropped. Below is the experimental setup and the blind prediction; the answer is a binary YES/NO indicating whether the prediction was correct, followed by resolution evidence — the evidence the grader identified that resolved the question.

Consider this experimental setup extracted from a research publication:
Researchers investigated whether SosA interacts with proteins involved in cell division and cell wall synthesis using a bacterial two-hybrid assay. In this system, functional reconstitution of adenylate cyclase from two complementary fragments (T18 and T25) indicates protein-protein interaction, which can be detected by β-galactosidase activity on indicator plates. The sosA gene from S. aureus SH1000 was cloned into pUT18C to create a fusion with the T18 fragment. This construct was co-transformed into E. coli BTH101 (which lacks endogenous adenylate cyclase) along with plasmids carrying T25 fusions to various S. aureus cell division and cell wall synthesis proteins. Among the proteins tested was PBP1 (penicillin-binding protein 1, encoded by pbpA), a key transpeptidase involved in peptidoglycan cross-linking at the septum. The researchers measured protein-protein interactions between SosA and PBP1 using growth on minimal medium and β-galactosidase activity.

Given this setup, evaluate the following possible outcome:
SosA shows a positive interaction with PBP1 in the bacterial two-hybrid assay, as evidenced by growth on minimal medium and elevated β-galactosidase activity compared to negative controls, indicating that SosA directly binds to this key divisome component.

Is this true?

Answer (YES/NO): YES